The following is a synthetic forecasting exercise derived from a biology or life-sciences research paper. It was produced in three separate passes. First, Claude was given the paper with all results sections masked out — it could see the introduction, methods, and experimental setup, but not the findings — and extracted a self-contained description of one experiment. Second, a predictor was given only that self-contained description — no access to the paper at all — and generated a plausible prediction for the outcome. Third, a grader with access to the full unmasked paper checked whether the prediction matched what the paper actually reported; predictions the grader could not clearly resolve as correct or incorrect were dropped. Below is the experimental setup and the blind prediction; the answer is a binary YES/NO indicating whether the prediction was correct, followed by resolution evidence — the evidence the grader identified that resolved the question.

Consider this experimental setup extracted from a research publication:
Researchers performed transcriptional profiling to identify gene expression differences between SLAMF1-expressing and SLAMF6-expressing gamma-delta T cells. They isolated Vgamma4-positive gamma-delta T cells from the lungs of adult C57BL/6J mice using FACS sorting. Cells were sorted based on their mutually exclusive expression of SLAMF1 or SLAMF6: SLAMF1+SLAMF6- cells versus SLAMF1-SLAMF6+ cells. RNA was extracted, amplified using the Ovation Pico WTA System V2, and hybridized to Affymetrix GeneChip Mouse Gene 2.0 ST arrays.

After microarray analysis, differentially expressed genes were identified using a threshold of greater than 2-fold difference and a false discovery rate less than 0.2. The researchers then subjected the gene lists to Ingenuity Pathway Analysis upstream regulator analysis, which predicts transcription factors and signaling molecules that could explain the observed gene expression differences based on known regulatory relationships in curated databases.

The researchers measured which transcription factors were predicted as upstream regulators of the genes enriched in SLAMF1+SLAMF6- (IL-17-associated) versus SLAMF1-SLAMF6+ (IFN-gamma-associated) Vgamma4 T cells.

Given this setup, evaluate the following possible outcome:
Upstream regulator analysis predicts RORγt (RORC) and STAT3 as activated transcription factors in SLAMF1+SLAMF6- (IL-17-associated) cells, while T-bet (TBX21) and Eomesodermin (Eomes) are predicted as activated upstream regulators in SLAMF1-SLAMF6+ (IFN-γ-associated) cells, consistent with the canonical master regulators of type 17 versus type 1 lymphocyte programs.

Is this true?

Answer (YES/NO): NO